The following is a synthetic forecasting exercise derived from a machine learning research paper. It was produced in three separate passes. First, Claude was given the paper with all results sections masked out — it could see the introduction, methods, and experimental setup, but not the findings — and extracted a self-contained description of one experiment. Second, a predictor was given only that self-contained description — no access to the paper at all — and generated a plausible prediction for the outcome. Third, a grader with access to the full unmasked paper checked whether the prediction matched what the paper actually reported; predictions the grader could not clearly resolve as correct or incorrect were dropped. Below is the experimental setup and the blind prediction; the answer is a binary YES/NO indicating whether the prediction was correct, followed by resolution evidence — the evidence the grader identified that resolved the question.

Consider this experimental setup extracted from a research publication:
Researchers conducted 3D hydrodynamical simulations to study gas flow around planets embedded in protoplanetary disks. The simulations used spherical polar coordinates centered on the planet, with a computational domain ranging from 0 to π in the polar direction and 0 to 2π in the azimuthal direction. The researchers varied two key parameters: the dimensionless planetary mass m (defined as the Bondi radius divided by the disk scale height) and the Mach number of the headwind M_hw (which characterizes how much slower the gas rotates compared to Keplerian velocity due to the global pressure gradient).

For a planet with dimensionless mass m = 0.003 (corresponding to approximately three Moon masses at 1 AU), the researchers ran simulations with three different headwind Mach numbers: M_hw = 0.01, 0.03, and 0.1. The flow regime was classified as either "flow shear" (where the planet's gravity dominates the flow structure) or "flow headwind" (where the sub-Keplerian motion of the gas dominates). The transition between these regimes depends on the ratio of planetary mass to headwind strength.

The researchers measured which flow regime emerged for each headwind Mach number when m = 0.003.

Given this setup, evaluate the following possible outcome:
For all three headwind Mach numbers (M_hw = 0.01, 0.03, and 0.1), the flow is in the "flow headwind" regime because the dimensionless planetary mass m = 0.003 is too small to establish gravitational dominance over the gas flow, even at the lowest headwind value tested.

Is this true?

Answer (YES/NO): NO